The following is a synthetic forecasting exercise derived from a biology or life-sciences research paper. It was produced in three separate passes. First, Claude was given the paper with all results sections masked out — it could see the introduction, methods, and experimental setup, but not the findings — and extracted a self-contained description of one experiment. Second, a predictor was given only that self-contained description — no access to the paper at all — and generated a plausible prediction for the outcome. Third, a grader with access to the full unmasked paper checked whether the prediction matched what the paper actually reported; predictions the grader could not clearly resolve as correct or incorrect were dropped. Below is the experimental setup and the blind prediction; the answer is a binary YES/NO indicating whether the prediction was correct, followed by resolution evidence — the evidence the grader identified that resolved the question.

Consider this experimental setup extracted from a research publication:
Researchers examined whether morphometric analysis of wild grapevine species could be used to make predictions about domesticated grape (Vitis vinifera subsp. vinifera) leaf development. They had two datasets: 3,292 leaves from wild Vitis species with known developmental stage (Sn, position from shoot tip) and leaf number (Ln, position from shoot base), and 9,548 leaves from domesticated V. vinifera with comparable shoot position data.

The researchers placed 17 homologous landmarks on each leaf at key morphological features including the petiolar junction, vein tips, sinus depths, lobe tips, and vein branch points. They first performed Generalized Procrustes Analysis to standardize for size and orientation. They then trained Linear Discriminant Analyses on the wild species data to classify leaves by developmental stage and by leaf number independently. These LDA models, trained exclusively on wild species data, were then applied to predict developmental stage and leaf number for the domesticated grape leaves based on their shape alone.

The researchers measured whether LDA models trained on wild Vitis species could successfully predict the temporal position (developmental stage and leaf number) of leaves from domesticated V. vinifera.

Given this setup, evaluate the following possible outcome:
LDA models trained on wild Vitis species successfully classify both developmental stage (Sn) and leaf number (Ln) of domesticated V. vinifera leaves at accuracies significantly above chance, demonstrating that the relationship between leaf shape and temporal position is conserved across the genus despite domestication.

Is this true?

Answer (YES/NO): NO